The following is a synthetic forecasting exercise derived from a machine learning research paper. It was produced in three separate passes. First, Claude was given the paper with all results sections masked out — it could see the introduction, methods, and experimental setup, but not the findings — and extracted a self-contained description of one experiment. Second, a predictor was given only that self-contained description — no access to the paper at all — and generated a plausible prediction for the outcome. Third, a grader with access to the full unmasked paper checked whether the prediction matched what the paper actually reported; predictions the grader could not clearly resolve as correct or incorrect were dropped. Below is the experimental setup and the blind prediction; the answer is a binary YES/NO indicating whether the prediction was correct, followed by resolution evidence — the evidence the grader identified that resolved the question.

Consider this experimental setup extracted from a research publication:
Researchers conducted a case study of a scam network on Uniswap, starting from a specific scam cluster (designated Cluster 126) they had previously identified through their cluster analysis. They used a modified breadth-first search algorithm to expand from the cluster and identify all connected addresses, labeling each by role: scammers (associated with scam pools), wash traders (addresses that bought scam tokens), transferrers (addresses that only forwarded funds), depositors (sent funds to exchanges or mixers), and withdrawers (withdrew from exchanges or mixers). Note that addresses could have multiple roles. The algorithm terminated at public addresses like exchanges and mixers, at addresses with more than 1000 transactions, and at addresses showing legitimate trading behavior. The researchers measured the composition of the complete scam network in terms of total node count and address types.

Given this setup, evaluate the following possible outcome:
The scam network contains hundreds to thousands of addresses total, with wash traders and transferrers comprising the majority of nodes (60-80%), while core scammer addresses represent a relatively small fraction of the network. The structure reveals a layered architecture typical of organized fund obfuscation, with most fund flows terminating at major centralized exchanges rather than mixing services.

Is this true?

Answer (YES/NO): NO